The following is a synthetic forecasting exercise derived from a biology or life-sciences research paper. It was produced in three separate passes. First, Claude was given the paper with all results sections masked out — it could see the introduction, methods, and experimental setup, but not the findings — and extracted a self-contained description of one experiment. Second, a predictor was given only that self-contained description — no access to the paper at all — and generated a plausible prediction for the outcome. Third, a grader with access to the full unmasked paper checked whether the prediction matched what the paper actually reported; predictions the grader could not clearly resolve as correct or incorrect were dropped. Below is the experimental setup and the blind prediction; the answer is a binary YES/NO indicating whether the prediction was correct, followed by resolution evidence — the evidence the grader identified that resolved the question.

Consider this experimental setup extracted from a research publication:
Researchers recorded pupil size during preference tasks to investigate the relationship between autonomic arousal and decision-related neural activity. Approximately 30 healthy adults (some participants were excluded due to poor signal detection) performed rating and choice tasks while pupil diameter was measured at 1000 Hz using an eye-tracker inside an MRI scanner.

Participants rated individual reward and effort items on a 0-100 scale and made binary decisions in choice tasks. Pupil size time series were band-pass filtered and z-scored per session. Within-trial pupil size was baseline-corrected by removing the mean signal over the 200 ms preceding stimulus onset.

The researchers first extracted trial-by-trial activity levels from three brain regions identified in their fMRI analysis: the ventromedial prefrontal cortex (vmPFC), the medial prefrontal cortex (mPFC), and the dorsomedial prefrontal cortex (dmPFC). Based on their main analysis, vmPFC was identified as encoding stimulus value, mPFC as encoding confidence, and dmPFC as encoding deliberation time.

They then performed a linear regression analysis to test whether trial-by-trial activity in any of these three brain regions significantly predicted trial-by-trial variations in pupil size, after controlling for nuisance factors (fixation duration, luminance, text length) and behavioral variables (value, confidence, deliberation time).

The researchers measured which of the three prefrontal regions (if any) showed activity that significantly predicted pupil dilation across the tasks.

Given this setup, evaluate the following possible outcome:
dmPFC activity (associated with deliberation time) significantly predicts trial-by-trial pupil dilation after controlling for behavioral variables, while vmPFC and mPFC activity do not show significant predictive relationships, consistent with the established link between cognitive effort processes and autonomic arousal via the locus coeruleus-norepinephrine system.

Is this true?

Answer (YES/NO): YES